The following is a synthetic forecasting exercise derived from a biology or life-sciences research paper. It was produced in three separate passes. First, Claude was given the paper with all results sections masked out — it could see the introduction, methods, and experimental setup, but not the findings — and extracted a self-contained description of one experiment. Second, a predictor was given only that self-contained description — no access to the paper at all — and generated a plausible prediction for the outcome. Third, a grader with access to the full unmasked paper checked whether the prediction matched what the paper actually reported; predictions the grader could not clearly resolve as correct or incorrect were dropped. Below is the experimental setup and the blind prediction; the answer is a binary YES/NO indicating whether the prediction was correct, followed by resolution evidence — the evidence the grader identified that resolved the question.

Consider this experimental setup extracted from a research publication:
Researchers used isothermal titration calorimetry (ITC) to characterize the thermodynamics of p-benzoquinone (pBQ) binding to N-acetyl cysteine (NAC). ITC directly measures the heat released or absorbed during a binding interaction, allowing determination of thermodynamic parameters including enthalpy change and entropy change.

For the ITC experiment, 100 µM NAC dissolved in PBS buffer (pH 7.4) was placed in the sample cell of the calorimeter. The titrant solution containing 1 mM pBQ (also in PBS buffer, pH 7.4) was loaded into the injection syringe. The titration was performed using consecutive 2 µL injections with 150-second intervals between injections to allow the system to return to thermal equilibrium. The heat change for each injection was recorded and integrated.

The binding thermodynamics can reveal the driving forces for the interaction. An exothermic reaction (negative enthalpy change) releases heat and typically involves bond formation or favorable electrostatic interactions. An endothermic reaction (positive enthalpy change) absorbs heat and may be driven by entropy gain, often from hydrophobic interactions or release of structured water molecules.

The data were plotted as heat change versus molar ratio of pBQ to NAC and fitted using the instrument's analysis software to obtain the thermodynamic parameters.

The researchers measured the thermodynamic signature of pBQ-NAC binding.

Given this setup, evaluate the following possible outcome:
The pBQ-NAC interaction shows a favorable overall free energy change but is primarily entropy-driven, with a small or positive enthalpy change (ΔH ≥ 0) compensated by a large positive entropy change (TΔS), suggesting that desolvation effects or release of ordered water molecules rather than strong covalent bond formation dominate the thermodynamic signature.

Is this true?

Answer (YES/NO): NO